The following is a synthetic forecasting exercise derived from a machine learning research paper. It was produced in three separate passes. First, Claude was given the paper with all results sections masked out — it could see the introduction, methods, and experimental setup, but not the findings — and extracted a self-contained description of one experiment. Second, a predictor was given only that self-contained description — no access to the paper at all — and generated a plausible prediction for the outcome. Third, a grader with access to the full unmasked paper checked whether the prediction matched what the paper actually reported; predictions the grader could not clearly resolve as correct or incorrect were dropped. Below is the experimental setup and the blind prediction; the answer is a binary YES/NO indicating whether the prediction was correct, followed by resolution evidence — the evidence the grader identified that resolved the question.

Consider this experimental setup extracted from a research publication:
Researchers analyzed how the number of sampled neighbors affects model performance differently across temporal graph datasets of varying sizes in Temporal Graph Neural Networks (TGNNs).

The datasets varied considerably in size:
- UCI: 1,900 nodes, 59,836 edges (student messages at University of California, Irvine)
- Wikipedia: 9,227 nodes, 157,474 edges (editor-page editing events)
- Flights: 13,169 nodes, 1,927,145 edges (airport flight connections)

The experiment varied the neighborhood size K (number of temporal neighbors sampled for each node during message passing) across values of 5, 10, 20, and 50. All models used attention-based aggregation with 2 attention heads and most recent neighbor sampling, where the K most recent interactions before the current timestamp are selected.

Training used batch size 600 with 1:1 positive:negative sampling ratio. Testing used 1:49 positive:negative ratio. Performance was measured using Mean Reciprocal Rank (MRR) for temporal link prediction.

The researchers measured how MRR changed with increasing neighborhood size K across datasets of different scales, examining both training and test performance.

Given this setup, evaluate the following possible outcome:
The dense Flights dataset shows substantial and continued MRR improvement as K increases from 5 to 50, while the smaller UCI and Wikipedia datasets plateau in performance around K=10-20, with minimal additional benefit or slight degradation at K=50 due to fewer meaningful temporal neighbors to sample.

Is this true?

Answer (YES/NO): NO